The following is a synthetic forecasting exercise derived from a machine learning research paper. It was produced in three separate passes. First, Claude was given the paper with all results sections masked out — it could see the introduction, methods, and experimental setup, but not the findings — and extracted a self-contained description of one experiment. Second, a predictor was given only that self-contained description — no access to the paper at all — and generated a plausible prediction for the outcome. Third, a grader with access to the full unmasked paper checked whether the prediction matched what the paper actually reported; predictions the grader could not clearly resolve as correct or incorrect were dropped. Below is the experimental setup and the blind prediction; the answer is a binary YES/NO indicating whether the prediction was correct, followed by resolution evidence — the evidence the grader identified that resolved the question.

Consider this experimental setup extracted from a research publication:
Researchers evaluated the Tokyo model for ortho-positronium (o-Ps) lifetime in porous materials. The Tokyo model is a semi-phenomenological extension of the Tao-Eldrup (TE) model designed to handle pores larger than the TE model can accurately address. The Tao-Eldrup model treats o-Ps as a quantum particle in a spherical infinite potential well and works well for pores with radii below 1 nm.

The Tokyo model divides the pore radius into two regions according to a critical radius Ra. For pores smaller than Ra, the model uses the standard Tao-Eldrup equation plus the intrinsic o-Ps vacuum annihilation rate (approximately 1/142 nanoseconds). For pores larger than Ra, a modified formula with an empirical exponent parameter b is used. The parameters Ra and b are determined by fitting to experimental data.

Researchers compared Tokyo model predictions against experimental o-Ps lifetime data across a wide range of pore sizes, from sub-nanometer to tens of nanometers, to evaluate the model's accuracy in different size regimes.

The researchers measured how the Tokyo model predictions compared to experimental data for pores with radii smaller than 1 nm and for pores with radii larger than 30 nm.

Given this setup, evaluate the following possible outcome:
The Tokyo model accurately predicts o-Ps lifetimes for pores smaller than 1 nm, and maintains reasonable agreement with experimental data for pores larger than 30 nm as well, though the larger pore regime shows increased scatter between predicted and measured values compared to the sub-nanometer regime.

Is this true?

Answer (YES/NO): NO